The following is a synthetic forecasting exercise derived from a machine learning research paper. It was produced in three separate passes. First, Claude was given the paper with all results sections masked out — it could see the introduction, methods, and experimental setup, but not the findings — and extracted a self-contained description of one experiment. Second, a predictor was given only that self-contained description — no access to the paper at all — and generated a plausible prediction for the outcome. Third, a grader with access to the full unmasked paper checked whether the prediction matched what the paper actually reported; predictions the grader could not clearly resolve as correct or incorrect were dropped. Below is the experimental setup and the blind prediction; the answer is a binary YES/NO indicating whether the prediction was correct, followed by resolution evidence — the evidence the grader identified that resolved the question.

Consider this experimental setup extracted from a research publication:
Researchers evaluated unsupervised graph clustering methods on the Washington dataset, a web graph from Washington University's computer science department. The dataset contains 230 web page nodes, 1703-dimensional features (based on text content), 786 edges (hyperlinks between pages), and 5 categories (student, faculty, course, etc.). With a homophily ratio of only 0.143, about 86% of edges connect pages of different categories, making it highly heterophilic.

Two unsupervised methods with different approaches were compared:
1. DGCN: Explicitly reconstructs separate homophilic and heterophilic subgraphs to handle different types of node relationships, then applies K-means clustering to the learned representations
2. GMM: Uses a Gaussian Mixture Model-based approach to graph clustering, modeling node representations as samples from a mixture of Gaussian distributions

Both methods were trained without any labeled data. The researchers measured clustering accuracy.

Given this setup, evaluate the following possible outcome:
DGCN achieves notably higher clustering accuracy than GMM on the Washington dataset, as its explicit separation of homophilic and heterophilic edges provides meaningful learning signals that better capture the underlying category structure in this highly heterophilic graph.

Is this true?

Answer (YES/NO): YES